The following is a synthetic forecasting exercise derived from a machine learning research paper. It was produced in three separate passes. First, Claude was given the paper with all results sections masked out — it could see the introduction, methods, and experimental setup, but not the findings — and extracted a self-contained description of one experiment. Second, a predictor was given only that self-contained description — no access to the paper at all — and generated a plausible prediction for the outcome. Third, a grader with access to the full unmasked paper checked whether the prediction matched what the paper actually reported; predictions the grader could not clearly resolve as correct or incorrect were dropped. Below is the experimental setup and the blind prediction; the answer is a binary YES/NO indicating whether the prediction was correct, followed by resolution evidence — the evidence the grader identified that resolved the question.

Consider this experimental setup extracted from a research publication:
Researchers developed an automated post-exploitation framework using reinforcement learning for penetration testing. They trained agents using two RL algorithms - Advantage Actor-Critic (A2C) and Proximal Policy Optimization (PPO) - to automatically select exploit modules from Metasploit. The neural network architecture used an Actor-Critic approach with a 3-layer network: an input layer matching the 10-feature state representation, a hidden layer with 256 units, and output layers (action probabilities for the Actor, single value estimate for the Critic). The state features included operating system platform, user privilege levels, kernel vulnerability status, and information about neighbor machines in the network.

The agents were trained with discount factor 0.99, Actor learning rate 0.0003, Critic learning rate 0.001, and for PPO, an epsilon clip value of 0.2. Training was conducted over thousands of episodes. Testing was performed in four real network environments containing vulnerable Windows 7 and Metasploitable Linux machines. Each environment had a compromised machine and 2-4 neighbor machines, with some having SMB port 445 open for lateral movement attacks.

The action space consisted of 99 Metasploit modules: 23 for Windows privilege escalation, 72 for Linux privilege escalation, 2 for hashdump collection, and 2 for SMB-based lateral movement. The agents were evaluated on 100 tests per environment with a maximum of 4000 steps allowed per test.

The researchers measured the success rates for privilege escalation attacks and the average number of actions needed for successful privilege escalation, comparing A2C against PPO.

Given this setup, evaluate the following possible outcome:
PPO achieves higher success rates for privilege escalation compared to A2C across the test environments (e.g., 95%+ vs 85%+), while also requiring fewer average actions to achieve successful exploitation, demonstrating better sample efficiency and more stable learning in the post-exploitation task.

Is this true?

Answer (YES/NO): NO